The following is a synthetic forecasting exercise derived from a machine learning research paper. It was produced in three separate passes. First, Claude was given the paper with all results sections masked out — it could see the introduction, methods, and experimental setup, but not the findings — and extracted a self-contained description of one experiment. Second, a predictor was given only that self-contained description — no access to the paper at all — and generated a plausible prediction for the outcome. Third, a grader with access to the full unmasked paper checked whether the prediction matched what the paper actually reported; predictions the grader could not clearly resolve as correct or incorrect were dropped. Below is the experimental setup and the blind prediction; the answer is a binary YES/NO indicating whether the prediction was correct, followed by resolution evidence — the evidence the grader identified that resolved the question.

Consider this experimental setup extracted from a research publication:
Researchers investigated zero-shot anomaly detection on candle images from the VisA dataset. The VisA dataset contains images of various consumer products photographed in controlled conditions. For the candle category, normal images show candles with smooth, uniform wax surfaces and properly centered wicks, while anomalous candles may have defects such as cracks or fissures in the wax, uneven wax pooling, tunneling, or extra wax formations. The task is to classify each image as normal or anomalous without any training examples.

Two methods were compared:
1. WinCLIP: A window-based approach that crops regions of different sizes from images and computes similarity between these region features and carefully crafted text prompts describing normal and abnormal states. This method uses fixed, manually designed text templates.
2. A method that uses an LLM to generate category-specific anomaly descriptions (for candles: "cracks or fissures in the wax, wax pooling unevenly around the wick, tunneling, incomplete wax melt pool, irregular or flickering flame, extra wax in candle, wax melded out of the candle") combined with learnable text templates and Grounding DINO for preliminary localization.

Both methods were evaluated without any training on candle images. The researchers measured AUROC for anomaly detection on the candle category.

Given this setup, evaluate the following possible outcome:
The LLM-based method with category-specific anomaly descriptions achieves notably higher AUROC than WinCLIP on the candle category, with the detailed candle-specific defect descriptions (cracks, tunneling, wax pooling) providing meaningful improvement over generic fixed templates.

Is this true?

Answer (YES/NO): NO